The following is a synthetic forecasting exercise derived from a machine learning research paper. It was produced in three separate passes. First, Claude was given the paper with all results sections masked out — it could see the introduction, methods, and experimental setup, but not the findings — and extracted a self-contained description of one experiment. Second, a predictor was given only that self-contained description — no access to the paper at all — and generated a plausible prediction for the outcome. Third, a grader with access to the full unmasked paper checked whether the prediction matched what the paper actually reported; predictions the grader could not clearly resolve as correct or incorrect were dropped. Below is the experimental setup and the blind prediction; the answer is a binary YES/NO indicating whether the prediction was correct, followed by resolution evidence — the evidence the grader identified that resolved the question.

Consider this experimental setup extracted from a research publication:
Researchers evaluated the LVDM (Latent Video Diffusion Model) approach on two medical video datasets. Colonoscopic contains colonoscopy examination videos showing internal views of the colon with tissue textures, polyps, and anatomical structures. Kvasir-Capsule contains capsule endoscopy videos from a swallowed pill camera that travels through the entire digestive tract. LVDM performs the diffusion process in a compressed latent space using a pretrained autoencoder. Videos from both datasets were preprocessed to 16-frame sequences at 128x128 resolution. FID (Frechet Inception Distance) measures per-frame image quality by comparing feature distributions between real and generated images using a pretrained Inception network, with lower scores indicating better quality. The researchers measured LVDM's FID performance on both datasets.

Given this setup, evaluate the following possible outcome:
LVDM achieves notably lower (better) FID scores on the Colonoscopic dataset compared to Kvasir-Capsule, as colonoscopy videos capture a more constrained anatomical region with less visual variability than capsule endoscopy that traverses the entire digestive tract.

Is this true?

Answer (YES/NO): YES